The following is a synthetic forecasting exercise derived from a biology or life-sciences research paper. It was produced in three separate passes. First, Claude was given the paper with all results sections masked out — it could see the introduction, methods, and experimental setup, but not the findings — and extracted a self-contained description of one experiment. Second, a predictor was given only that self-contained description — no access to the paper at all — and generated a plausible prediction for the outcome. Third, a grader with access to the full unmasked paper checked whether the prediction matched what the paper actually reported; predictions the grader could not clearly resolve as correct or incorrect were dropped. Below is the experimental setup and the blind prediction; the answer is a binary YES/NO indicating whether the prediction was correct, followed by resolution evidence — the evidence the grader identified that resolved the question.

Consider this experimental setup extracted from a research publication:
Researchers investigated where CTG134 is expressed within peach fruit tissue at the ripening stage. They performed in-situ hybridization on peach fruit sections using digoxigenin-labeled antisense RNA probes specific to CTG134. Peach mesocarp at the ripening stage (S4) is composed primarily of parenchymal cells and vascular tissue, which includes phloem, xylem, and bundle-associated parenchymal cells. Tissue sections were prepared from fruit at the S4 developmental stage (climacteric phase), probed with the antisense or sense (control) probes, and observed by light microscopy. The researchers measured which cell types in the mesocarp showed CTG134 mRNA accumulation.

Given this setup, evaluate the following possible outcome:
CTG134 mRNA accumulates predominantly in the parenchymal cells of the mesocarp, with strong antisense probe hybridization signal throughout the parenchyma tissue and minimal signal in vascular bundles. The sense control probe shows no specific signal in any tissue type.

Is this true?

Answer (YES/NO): NO